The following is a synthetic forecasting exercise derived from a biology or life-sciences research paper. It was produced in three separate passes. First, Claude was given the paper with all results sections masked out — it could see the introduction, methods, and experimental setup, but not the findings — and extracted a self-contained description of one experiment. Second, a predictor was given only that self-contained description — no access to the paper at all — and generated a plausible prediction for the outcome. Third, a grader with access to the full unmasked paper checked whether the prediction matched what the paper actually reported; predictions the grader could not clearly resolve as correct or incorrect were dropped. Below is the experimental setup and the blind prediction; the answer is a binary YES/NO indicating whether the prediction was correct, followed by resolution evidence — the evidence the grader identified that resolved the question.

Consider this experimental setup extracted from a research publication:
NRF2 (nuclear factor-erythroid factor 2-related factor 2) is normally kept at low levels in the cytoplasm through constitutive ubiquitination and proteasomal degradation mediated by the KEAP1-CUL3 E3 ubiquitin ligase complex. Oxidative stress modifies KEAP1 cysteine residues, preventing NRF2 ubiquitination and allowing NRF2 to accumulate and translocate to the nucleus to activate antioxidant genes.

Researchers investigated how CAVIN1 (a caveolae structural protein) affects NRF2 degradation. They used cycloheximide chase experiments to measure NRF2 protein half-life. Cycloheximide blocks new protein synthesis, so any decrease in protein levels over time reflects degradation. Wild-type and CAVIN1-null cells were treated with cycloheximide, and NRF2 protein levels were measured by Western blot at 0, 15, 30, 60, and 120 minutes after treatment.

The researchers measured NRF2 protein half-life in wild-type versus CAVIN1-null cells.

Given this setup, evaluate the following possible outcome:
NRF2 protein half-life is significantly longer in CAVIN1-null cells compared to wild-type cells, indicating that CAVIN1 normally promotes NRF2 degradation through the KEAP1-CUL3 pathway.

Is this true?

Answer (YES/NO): NO